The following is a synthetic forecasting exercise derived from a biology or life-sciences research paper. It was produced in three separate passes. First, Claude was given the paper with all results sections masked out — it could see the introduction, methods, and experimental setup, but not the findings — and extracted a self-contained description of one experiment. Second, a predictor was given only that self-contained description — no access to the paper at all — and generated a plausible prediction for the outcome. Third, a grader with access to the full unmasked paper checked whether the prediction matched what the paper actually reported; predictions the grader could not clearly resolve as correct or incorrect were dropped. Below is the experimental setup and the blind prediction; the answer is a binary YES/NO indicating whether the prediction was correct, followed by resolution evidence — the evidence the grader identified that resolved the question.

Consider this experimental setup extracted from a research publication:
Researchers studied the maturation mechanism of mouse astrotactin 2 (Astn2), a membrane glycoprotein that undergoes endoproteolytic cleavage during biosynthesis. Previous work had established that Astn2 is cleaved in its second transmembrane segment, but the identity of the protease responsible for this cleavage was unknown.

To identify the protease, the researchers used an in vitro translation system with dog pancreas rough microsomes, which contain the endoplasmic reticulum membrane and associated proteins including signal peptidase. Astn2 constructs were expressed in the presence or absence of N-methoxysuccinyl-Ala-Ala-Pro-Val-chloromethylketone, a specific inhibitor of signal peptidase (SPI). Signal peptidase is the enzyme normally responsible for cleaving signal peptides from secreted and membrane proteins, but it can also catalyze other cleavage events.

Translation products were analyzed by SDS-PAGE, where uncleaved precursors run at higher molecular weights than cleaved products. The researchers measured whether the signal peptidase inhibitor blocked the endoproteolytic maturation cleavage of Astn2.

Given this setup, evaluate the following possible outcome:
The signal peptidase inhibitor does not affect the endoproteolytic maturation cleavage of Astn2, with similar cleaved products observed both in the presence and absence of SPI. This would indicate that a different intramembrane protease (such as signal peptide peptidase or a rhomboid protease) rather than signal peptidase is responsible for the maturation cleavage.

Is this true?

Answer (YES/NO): NO